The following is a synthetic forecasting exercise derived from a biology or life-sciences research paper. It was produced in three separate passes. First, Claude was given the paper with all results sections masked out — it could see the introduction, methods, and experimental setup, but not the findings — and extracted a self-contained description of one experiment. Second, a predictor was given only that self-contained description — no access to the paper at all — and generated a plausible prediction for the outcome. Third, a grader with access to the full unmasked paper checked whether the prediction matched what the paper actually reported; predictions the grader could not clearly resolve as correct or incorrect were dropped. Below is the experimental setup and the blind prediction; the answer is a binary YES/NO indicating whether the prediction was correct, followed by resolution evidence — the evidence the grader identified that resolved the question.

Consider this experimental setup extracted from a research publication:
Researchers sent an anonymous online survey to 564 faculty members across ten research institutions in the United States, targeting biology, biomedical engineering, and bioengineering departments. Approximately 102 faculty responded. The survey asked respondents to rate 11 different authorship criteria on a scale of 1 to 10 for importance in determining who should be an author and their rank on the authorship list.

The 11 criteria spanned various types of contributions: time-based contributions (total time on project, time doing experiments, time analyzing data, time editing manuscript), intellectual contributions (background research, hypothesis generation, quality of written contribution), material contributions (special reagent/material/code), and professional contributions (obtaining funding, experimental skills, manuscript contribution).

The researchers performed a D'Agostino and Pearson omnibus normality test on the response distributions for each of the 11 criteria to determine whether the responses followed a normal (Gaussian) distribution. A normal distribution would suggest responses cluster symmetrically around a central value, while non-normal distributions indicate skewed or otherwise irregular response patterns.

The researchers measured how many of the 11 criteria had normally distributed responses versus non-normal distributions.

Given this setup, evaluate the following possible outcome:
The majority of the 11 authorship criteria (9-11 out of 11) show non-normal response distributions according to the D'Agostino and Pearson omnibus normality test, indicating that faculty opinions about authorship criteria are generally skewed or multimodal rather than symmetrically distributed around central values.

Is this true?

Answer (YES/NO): NO